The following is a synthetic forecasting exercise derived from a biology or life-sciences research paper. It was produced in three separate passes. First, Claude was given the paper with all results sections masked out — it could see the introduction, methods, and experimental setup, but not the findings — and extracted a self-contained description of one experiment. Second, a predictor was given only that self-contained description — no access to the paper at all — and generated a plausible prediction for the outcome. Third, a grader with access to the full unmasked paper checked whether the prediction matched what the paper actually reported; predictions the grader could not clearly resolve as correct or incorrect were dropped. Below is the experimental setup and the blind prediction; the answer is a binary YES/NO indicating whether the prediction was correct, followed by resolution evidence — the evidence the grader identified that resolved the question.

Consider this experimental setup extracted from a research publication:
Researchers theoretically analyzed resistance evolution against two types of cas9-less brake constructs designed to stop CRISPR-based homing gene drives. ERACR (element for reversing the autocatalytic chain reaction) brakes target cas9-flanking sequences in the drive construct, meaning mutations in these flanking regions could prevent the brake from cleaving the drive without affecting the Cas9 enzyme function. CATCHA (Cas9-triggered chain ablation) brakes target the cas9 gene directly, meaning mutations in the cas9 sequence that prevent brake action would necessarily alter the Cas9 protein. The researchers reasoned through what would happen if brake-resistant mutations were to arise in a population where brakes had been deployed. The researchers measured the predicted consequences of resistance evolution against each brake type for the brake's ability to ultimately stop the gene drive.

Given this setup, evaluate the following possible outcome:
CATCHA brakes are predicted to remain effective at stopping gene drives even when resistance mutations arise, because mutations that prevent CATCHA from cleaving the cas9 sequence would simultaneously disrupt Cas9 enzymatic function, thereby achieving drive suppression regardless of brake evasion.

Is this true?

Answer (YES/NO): YES